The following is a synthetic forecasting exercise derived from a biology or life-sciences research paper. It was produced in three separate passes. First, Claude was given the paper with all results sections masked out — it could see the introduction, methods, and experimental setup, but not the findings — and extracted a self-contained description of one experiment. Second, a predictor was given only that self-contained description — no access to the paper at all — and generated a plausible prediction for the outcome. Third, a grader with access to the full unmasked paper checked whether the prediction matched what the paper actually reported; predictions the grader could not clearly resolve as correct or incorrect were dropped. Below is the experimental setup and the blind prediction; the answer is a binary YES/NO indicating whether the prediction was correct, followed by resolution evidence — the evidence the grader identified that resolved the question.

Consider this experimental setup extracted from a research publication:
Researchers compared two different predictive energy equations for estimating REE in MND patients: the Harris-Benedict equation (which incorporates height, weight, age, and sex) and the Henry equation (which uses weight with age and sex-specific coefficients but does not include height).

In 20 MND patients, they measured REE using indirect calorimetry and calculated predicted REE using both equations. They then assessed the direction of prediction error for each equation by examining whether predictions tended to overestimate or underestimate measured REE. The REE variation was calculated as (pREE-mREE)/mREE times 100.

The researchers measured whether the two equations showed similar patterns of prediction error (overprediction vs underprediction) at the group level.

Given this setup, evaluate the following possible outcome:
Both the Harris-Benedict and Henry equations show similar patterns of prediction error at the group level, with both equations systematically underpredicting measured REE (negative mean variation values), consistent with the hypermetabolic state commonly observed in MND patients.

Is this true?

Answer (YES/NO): NO